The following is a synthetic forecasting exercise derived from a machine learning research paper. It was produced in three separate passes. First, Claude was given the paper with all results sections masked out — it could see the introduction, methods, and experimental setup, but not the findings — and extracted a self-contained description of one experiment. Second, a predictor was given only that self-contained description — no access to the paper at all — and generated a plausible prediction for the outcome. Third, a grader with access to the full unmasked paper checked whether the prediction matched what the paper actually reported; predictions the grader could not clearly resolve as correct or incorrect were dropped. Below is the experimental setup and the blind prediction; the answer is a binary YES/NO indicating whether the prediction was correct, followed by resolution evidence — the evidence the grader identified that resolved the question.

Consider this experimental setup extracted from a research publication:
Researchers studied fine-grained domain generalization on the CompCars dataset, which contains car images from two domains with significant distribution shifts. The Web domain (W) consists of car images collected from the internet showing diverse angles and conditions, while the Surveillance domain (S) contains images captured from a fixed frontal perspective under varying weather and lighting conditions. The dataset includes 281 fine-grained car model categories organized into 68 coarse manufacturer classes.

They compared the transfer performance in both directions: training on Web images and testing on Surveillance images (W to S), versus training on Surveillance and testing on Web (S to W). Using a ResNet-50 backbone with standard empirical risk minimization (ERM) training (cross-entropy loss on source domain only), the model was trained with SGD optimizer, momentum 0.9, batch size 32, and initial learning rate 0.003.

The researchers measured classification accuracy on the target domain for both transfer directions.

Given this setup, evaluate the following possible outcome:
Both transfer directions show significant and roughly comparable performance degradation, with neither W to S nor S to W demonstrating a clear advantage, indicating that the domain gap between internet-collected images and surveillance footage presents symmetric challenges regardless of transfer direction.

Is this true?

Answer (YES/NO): NO